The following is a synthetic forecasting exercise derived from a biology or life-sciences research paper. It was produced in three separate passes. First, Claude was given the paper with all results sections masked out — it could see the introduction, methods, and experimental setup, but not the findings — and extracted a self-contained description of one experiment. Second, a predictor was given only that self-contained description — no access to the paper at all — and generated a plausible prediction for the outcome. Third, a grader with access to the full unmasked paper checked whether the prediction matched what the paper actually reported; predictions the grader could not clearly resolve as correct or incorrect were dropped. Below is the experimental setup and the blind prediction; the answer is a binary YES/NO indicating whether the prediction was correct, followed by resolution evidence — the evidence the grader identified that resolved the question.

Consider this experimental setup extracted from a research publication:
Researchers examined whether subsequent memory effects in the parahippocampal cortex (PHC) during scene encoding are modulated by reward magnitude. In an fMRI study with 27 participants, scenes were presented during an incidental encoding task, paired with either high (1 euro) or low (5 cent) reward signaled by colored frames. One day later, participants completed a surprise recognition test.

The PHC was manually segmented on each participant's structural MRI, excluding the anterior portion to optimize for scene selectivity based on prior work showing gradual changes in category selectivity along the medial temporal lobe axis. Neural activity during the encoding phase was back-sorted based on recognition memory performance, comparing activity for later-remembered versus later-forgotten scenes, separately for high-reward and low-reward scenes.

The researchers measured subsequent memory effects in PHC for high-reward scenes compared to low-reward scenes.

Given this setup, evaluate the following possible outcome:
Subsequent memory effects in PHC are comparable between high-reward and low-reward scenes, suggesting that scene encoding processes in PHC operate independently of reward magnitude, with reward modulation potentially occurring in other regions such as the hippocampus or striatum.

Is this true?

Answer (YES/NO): YES